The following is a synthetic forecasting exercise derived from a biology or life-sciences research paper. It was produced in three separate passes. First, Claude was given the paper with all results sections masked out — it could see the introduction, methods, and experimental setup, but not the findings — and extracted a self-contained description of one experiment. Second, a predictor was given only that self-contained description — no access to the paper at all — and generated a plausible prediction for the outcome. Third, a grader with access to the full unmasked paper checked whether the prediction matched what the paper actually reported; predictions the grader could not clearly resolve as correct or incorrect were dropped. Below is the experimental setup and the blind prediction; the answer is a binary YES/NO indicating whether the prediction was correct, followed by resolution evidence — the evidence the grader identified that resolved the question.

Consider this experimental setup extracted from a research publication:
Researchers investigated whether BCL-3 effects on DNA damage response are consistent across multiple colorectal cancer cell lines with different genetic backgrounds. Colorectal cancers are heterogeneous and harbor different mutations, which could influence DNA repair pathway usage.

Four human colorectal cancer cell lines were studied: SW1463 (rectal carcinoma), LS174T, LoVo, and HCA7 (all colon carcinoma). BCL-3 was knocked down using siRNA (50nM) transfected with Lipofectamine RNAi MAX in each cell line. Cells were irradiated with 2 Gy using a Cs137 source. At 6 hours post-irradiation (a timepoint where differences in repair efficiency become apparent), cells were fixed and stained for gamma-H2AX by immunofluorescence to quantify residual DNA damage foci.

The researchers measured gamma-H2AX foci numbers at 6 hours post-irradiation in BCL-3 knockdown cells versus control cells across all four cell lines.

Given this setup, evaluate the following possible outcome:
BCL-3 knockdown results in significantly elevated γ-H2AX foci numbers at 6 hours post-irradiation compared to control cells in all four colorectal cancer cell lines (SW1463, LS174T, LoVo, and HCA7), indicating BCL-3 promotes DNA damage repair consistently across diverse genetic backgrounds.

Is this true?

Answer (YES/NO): NO